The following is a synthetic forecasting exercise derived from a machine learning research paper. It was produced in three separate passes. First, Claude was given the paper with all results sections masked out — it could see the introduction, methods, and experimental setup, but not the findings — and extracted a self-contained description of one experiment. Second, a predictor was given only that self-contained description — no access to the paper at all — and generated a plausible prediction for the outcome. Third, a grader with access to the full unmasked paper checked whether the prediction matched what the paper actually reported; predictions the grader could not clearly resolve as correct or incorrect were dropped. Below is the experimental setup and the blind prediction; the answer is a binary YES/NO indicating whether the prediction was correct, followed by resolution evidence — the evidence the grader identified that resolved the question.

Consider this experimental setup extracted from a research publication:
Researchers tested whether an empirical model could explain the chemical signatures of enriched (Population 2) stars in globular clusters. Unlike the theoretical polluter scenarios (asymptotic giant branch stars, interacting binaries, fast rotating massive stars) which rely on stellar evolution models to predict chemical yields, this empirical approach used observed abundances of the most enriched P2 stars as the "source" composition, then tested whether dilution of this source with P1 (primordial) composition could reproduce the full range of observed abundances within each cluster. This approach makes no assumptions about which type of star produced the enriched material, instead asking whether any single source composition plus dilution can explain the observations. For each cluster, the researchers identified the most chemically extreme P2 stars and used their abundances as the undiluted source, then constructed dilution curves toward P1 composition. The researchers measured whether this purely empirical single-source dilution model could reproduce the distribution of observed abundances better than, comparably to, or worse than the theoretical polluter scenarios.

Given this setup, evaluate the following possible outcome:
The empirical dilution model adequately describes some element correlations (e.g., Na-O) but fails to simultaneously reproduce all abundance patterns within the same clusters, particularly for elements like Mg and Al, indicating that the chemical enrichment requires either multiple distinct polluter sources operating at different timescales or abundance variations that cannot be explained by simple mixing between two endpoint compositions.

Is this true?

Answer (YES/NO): NO